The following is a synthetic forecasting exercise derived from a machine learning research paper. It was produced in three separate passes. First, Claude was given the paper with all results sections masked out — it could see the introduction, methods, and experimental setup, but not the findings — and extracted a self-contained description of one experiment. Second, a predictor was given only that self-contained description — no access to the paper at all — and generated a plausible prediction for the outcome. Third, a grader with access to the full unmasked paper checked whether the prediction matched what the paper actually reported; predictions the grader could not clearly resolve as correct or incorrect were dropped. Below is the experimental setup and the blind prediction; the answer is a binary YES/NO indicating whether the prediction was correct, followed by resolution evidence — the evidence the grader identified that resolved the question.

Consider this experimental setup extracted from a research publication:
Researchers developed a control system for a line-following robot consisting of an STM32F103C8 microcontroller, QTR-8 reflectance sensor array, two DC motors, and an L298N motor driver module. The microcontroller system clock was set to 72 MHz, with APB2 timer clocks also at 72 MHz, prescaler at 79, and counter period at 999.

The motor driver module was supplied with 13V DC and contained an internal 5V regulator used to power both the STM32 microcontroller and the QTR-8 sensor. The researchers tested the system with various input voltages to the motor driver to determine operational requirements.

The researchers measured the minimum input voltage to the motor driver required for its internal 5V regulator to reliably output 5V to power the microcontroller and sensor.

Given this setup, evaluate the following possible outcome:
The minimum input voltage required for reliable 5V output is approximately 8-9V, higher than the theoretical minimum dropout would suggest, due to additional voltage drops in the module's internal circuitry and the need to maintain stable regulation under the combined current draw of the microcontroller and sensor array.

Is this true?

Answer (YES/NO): NO